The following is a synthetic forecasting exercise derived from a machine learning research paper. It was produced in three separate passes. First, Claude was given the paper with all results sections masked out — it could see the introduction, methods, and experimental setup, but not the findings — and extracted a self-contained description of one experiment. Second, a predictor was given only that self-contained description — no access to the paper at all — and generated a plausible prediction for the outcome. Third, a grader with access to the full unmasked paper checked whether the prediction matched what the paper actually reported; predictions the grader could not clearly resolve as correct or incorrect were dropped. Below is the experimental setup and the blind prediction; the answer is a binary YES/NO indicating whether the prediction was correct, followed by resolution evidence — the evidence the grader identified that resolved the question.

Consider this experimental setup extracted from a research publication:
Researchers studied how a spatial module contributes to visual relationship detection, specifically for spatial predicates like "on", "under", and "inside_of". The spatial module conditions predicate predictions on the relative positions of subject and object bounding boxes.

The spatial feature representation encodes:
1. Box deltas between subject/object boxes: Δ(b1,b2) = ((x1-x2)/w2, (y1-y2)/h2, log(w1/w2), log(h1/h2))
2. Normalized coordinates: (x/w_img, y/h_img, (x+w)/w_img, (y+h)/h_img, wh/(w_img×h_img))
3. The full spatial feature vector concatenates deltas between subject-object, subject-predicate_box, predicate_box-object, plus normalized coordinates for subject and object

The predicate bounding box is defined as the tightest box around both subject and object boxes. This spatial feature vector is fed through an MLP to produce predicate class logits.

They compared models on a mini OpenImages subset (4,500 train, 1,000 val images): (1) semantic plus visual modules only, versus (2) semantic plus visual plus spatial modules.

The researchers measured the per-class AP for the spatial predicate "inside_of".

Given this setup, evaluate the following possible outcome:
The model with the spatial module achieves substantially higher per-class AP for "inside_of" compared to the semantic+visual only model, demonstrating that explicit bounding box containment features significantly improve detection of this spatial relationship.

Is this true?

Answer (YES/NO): YES